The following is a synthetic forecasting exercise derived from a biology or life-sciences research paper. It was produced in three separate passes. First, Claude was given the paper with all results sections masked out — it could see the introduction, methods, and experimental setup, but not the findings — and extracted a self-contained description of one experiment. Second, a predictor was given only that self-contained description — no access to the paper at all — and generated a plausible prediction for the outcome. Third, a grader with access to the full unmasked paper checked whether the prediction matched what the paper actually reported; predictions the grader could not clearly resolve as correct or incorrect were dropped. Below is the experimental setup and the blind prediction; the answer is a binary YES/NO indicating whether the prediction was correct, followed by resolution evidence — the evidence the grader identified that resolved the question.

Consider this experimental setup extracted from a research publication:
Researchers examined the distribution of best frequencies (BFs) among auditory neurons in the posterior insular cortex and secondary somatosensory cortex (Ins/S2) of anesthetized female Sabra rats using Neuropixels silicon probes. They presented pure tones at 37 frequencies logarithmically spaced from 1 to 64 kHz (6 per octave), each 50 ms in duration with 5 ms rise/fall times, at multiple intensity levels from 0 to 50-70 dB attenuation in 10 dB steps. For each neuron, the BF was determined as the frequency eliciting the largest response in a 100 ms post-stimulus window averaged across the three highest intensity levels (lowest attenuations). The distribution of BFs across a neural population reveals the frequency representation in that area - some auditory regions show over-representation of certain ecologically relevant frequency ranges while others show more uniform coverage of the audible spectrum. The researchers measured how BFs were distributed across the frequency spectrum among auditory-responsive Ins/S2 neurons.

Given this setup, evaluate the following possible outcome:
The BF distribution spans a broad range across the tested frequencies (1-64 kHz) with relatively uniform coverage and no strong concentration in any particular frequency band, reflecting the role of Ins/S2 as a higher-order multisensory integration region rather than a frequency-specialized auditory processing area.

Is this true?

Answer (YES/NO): NO